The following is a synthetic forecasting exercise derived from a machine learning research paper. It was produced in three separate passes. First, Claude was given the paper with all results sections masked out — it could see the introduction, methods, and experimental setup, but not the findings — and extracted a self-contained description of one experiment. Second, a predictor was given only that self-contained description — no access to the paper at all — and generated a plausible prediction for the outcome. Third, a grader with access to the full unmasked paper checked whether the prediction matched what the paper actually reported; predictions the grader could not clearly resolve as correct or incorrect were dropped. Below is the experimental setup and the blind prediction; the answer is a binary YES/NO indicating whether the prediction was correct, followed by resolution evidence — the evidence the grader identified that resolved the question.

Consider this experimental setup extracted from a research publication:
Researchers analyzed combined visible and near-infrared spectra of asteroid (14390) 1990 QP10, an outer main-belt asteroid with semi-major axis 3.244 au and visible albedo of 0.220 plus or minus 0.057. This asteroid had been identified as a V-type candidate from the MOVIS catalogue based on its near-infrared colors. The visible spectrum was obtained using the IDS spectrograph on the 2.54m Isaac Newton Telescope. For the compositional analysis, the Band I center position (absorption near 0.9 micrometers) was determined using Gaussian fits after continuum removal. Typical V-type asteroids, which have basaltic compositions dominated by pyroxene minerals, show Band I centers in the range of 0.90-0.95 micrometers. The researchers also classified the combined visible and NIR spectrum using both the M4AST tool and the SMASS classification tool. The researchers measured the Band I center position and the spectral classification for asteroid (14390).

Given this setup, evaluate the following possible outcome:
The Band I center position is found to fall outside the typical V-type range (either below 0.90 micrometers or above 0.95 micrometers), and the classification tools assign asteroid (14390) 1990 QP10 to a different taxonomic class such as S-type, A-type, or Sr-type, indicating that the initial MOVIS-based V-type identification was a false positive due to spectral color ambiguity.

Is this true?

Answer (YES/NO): NO